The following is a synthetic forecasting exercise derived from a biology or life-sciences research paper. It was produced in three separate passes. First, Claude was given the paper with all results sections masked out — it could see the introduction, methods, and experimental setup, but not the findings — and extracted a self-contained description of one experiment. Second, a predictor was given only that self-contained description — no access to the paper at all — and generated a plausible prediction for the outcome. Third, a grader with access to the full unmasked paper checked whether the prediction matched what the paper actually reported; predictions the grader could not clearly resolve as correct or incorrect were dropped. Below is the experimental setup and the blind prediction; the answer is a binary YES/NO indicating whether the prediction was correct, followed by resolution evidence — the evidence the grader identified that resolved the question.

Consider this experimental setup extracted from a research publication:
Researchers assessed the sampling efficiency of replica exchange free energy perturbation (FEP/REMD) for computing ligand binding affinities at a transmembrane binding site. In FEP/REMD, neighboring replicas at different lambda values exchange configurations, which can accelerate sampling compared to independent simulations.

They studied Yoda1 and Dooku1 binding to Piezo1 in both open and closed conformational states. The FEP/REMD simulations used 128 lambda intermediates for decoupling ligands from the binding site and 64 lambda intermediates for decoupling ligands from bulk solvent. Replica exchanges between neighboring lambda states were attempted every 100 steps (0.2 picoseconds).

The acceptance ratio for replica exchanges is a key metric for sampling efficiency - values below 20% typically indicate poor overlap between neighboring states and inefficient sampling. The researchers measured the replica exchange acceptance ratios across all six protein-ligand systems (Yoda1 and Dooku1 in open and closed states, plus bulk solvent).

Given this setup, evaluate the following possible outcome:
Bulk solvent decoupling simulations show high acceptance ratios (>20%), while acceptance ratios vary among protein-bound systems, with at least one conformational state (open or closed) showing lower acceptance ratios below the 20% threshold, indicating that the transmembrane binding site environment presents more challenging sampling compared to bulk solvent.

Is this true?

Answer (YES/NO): NO